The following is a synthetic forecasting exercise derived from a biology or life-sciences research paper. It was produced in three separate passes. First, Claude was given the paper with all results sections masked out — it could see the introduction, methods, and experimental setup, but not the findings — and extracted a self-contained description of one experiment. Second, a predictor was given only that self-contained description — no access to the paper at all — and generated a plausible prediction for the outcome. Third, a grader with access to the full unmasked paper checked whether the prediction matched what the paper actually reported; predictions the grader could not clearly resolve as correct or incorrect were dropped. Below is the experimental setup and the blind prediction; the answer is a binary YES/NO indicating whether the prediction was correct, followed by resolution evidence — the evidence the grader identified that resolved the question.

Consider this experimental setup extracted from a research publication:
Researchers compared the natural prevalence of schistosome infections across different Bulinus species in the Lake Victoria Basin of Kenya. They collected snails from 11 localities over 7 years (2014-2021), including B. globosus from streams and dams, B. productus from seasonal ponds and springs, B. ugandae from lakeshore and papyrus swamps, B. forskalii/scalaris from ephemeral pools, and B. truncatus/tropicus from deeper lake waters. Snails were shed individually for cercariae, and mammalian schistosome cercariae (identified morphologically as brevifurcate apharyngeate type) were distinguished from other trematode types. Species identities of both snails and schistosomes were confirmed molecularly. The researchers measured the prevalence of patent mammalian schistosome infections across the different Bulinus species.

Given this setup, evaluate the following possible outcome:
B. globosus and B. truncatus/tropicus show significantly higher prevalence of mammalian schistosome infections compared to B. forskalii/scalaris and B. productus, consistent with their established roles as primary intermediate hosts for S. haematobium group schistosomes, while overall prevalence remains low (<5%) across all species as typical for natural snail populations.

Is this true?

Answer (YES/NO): NO